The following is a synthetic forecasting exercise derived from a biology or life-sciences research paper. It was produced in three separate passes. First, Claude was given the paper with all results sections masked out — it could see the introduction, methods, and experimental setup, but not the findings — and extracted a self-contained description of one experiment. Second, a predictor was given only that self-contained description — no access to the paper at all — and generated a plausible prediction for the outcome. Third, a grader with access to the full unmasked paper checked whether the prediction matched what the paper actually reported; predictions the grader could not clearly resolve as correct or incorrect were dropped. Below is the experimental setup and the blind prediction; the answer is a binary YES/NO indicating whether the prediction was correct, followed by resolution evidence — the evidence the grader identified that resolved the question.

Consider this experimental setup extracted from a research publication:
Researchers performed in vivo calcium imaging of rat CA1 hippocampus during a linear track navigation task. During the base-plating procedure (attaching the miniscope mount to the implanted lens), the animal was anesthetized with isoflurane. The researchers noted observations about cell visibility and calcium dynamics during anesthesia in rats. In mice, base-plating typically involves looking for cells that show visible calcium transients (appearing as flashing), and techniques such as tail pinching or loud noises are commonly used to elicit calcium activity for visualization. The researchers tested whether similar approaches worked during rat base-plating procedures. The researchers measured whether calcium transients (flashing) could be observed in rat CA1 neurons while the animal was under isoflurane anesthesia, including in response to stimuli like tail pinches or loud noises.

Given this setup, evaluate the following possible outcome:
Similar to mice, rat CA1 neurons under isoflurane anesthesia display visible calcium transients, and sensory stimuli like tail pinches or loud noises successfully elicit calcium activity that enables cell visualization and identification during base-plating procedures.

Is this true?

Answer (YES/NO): NO